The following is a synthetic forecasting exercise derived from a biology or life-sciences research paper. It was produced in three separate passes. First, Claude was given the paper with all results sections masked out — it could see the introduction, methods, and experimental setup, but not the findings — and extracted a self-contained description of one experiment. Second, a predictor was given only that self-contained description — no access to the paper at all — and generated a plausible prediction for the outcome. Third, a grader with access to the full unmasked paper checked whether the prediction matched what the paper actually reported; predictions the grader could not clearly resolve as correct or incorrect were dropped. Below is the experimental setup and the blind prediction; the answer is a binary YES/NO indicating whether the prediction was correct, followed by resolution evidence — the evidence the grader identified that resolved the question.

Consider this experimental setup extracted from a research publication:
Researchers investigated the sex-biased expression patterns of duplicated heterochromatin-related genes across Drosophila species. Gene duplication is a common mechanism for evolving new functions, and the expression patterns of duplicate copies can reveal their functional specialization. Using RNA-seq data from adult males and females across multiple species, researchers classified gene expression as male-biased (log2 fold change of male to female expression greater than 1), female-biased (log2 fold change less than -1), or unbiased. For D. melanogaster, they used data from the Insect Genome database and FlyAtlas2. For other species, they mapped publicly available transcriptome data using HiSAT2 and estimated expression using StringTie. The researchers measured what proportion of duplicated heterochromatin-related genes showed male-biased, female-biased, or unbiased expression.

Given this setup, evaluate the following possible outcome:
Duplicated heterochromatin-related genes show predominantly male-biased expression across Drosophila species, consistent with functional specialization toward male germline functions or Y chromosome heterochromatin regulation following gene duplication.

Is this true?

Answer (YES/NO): YES